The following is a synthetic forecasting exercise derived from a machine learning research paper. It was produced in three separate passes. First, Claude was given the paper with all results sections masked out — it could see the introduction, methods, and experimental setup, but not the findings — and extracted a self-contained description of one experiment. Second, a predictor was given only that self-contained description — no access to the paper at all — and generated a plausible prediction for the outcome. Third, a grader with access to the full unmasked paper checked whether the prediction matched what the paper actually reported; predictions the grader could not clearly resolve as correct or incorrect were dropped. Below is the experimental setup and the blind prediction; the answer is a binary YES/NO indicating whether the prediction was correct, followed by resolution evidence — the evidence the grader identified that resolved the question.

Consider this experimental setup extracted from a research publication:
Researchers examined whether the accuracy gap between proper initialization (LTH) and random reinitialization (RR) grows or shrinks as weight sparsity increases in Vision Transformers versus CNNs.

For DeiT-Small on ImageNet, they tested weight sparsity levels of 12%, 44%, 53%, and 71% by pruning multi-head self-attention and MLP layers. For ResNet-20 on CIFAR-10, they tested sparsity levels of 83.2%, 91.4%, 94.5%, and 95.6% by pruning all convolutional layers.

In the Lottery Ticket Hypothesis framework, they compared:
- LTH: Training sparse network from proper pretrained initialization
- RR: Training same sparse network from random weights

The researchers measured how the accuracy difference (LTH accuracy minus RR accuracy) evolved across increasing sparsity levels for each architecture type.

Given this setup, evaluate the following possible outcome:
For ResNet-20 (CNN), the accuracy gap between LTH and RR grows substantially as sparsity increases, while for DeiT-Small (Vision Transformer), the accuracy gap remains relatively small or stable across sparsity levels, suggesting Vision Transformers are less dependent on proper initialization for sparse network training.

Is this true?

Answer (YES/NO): YES